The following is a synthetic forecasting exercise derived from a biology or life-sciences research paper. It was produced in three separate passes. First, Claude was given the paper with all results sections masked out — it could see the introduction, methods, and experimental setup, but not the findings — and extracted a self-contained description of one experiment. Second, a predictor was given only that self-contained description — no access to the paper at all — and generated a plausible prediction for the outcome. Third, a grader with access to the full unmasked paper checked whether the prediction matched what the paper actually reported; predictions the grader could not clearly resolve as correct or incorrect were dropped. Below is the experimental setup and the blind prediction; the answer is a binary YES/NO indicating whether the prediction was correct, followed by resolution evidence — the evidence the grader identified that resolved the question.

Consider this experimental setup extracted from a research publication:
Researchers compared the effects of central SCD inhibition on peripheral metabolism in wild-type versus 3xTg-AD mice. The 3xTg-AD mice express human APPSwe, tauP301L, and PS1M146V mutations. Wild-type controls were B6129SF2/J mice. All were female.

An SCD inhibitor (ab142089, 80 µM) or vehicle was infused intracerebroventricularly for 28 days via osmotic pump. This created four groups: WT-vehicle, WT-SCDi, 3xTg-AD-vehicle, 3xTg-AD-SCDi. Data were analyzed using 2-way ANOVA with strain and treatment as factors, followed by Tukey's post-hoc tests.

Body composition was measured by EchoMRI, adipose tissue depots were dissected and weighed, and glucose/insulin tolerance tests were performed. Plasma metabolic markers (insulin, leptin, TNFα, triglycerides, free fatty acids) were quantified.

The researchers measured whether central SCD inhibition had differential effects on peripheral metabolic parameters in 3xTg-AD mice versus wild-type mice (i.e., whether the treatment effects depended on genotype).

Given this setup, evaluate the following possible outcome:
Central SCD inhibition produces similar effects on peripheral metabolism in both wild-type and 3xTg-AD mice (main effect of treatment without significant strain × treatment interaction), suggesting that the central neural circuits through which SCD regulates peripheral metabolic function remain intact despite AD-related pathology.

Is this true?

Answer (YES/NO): NO